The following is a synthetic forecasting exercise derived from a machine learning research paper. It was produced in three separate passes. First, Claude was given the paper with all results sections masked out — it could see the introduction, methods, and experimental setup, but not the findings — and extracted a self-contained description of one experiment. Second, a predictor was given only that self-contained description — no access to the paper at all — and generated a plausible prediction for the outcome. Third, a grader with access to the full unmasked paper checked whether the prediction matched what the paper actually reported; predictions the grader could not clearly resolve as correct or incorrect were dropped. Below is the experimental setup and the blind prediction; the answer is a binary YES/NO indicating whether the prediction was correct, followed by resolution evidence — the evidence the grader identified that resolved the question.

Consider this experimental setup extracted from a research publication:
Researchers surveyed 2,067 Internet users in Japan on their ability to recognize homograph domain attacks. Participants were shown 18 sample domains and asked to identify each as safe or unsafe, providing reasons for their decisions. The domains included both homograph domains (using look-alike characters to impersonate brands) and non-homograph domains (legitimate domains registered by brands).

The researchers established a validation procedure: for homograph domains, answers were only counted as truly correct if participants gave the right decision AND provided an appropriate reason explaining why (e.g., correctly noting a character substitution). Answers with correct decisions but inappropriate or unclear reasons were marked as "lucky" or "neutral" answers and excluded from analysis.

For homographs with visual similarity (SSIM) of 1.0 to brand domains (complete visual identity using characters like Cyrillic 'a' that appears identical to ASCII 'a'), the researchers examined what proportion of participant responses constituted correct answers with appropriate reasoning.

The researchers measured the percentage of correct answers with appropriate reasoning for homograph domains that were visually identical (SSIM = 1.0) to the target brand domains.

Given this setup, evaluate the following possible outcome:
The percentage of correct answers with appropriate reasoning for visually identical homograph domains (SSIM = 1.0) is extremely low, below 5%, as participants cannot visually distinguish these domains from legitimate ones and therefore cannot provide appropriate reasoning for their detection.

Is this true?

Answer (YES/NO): YES